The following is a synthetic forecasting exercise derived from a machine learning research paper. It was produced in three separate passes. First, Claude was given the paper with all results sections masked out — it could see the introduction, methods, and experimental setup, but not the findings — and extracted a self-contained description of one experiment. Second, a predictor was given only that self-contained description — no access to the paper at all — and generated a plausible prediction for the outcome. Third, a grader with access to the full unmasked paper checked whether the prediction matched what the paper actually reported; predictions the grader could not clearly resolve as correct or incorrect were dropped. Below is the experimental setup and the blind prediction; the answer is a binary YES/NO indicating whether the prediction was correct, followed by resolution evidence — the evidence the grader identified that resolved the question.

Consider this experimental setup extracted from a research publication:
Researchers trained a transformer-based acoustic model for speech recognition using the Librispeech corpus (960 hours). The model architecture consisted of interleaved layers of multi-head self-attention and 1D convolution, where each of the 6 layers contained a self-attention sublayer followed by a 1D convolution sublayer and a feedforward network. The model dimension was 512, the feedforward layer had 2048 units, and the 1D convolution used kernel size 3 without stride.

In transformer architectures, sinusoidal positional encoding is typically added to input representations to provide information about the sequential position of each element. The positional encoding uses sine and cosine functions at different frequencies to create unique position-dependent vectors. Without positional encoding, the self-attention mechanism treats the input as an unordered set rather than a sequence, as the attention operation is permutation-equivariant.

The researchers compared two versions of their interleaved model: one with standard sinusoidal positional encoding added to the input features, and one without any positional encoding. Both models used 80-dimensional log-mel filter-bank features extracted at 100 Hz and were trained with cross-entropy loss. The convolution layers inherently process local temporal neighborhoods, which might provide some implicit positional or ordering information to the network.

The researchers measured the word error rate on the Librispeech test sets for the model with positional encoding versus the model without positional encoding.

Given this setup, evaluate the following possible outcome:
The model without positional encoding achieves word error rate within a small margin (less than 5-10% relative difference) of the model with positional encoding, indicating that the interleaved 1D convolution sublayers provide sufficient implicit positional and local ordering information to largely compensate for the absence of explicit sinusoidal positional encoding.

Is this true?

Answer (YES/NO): YES